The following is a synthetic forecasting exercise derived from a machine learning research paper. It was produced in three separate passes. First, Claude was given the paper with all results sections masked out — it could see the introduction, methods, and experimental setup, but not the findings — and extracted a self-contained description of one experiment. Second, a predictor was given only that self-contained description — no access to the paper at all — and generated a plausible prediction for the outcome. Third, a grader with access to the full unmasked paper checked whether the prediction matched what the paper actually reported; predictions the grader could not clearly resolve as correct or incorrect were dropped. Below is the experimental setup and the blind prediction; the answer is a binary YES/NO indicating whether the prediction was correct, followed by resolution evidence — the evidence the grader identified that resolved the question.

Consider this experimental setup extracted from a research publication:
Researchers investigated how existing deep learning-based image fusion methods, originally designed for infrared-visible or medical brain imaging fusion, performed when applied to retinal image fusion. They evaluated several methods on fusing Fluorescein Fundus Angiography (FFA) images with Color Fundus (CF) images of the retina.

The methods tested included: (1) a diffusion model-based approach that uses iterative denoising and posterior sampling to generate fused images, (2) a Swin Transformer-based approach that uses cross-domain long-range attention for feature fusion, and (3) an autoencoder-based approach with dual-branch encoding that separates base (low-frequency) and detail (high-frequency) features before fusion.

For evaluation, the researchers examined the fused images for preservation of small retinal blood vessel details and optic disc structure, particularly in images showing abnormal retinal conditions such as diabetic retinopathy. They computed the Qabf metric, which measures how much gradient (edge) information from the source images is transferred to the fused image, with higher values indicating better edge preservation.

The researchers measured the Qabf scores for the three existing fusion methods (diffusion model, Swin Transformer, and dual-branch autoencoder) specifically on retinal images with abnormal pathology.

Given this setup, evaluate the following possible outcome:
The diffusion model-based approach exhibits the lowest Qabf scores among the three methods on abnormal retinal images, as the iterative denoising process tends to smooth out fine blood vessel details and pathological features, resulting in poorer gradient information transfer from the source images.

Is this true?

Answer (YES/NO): YES